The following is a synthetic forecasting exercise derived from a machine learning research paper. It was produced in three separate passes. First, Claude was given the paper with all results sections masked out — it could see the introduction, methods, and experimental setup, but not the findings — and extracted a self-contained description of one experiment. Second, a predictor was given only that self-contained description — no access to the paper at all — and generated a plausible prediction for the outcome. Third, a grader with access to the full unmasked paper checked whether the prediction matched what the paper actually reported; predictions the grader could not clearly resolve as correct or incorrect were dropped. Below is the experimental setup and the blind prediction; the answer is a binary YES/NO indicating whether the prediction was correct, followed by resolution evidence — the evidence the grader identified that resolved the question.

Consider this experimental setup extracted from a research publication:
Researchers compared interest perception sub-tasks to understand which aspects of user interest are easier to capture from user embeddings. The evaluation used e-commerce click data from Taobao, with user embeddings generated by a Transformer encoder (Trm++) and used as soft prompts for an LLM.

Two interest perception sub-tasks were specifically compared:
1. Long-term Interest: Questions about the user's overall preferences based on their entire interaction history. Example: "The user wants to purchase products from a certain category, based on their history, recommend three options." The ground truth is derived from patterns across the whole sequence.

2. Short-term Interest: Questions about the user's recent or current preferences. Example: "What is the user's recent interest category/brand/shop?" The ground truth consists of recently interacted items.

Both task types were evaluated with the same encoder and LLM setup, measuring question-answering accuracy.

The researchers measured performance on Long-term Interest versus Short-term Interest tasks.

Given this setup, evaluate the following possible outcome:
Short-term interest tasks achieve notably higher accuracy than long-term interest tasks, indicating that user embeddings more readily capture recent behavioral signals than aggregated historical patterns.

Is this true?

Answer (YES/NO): NO